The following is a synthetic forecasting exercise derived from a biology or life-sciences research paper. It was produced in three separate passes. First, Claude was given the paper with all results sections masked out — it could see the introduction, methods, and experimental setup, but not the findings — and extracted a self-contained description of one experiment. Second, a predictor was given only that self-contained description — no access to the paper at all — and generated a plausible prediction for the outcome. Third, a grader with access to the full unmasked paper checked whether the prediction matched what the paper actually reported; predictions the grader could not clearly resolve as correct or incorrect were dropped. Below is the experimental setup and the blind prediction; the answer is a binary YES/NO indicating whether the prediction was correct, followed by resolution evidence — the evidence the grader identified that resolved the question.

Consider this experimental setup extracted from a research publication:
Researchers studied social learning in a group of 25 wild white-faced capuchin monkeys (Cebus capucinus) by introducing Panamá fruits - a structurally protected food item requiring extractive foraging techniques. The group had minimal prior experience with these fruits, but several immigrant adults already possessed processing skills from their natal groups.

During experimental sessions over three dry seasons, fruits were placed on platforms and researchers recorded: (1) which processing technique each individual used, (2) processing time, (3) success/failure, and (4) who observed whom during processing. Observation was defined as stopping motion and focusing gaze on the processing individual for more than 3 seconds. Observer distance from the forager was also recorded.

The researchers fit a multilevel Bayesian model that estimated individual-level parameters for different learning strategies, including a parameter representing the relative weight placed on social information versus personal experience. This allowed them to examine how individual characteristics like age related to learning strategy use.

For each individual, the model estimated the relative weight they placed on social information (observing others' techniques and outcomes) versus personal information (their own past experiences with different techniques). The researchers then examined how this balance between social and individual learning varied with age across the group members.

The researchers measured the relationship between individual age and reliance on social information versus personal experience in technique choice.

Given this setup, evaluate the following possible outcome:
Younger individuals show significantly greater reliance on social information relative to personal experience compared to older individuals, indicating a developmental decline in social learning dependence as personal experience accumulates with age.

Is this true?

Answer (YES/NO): YES